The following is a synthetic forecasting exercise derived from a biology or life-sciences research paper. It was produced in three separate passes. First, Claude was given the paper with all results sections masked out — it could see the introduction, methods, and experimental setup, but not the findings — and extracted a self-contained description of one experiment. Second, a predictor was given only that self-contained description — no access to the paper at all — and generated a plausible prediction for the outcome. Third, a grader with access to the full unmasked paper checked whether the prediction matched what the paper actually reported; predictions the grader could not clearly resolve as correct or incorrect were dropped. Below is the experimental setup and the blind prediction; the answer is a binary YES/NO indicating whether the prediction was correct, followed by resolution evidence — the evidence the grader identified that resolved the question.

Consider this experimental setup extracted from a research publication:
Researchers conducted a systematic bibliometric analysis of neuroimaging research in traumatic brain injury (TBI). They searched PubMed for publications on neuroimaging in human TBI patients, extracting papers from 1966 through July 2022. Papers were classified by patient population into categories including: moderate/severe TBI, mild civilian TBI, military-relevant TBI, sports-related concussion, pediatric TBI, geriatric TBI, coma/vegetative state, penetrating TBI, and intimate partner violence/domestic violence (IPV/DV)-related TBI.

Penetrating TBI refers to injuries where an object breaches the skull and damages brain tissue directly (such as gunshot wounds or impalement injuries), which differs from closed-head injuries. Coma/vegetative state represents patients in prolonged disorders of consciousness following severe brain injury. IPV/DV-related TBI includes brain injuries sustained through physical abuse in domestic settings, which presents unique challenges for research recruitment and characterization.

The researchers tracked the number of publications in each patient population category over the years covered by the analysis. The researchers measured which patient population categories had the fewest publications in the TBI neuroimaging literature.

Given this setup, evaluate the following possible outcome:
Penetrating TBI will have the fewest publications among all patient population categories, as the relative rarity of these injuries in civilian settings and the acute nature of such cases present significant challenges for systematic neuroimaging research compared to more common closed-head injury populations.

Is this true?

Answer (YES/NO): YES